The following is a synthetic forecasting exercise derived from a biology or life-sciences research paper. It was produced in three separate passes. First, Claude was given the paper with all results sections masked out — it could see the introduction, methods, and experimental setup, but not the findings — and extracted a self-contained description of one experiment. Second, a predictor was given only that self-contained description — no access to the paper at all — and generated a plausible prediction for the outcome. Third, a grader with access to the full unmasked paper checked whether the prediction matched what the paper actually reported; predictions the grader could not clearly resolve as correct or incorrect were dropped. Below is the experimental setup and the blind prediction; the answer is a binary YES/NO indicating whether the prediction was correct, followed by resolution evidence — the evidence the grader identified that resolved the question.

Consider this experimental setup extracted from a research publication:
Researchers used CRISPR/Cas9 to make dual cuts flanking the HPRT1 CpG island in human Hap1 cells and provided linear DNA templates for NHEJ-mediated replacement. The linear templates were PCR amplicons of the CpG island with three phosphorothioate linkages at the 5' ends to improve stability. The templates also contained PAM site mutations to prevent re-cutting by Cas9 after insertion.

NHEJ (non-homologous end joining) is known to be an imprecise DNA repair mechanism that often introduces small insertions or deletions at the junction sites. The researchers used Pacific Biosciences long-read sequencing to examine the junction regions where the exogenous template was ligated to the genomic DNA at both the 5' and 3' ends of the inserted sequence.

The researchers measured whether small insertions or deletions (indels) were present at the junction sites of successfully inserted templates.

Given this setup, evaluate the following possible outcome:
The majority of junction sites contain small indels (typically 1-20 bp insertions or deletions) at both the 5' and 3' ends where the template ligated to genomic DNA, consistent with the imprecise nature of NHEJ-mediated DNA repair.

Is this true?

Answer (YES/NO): NO